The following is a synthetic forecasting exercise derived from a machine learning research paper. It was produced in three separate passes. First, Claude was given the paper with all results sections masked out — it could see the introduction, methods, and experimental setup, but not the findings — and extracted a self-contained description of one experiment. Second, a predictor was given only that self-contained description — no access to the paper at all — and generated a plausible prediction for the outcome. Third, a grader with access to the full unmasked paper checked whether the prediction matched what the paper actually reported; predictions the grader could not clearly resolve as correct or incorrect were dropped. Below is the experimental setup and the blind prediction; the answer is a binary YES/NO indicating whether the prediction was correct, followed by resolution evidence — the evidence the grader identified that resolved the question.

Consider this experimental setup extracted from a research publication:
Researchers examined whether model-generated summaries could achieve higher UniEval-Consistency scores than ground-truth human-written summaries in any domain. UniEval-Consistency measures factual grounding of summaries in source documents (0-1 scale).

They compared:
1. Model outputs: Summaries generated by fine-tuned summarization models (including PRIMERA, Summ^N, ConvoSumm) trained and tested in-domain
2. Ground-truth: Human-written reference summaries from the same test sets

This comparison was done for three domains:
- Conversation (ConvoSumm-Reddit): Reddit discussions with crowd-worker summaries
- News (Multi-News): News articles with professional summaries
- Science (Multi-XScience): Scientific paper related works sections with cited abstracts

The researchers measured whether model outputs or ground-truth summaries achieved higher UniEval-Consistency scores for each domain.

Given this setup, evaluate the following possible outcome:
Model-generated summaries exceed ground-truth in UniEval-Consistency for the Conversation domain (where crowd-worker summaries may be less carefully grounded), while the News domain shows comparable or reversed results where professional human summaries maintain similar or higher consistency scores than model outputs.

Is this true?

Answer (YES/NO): NO